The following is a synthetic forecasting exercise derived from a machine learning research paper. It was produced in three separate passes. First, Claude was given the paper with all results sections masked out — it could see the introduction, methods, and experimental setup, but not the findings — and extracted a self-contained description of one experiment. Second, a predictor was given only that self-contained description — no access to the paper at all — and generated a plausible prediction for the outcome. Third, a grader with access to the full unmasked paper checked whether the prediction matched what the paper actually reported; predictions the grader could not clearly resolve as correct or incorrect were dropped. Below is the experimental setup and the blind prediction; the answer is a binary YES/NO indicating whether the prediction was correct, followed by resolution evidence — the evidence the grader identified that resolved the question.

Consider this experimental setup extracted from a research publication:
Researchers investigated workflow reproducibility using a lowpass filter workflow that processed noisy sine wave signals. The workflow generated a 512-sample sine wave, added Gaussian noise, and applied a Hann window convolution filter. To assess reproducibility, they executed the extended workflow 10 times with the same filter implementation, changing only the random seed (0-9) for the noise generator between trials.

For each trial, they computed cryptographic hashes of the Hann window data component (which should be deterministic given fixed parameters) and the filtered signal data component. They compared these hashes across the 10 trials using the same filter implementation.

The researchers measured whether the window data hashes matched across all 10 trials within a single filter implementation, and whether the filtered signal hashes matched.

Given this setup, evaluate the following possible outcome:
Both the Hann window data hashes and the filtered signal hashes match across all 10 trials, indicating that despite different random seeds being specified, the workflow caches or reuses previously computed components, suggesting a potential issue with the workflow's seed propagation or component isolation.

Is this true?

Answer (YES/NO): NO